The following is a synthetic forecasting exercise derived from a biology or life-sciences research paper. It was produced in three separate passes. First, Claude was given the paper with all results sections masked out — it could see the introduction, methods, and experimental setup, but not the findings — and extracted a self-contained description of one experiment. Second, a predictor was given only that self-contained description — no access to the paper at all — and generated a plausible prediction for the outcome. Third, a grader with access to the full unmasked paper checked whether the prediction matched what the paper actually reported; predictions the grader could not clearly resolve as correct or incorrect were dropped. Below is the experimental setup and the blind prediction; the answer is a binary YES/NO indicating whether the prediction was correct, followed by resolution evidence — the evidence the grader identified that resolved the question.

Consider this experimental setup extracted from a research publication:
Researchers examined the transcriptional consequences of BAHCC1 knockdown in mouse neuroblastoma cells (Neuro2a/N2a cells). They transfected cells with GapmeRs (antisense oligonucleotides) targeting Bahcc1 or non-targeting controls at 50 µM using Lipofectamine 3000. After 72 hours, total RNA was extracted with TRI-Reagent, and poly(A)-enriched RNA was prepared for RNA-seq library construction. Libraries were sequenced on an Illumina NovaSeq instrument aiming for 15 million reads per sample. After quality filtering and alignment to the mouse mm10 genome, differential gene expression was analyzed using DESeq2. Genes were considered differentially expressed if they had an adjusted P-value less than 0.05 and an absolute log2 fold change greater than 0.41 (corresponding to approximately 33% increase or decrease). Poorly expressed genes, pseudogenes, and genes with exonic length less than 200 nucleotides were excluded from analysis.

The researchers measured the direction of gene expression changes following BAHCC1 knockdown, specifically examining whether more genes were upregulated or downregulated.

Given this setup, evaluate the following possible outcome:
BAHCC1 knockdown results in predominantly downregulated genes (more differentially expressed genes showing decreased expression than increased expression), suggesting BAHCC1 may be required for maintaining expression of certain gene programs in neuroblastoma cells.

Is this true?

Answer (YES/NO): YES